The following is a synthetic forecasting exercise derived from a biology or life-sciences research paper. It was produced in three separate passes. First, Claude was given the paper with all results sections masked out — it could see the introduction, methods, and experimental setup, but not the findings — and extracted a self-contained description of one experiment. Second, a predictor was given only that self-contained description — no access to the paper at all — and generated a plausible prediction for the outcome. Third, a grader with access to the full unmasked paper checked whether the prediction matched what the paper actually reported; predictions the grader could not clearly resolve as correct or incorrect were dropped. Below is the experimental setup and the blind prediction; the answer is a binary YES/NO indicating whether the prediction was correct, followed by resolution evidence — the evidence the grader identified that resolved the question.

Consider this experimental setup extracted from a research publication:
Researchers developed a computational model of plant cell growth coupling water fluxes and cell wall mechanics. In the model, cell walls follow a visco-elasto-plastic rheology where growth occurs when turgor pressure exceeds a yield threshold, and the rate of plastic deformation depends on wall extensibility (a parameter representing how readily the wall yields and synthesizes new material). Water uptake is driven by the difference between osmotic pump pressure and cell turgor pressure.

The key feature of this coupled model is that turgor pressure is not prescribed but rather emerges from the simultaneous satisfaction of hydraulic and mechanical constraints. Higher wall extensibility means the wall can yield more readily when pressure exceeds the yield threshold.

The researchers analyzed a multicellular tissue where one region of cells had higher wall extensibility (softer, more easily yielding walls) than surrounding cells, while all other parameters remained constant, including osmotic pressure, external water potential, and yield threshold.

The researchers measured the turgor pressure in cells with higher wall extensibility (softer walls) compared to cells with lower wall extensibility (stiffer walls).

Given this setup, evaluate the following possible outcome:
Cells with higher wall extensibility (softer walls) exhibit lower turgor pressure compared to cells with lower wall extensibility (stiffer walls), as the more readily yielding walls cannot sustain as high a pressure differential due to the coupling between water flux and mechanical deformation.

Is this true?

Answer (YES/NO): YES